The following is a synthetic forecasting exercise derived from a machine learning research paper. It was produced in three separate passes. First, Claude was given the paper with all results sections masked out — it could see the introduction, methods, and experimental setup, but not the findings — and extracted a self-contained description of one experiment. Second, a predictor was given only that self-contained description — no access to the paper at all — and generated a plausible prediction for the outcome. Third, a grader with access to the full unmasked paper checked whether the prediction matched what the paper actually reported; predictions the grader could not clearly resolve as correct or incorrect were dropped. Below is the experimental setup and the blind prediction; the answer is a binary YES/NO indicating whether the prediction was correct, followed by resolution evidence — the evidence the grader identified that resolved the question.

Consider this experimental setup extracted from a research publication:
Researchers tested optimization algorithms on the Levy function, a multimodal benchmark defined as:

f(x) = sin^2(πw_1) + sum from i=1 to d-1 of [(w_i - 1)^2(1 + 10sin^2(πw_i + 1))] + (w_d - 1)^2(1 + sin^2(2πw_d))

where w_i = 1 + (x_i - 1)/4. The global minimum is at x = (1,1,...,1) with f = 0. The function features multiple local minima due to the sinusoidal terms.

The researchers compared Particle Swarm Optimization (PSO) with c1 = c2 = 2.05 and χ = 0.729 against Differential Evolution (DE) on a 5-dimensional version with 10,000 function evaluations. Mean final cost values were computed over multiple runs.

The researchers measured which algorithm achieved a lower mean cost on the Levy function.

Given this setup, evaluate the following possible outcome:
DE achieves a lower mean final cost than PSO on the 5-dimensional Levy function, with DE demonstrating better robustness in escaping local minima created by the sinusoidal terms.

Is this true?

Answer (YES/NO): YES